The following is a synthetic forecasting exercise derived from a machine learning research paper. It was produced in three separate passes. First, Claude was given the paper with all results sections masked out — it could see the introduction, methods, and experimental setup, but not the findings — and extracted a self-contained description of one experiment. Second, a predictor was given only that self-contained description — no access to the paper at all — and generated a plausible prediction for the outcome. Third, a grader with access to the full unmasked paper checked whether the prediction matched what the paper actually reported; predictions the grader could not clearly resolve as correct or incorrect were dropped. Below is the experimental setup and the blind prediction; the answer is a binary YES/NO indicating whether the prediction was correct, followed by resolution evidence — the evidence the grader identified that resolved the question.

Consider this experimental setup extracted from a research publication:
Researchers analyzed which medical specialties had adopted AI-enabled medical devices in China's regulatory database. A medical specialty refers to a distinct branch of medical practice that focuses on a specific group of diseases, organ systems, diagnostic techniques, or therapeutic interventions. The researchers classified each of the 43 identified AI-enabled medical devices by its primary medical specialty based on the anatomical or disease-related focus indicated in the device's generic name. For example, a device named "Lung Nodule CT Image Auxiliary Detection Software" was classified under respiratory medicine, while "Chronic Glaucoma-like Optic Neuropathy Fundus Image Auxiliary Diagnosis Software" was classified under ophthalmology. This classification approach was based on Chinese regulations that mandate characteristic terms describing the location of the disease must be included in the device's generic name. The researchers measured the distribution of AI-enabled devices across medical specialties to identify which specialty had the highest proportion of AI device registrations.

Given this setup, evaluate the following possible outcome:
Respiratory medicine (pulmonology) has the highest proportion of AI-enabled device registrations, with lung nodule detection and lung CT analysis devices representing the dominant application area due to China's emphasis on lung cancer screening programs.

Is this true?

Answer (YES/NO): YES